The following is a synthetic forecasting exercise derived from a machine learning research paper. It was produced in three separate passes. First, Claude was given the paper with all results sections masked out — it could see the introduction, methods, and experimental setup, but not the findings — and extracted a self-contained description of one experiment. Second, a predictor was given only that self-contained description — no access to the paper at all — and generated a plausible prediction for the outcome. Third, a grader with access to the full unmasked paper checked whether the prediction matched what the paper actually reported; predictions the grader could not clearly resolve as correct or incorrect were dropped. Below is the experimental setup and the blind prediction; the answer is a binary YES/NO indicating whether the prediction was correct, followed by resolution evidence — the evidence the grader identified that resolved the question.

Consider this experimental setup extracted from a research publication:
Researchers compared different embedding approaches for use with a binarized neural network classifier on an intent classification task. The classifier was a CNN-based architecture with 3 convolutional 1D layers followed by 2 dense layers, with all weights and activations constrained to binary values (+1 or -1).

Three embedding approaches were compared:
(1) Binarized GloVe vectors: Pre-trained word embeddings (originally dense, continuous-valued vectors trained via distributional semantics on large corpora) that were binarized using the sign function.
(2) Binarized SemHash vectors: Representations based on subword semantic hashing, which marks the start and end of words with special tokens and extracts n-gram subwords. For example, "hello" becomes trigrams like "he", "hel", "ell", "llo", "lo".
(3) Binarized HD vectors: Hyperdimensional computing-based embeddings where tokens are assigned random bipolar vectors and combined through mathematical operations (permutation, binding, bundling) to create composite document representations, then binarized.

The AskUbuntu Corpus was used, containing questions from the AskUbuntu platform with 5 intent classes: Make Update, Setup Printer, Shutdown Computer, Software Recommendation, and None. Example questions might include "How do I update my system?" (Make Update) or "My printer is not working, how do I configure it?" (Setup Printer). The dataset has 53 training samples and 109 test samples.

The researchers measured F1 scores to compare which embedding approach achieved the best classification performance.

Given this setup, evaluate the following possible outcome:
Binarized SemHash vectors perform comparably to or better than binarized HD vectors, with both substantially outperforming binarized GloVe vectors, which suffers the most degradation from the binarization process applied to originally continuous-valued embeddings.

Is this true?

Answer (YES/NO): NO